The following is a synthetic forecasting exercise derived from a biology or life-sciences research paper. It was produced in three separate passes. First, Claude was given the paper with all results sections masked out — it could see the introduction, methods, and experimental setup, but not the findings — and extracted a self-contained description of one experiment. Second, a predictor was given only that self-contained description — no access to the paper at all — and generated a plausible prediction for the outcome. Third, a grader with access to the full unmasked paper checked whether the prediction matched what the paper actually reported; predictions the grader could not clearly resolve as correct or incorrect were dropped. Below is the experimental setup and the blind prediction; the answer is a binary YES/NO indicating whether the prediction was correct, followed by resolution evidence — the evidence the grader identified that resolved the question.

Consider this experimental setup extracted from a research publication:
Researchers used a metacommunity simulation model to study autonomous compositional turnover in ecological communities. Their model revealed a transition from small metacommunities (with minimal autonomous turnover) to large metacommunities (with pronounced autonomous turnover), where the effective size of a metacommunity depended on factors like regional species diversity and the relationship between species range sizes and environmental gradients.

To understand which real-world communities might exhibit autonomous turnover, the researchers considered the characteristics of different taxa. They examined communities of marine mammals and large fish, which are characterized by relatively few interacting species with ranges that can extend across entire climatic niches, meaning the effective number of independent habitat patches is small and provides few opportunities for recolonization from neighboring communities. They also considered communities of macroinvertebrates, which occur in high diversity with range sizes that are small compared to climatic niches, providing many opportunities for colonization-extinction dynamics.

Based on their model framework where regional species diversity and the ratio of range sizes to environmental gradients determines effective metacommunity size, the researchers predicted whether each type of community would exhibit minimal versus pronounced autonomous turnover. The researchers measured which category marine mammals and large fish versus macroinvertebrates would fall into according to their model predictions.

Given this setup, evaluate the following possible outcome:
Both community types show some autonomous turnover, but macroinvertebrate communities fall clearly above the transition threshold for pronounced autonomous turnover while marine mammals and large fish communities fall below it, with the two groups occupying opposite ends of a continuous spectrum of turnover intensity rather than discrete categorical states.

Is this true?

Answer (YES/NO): NO